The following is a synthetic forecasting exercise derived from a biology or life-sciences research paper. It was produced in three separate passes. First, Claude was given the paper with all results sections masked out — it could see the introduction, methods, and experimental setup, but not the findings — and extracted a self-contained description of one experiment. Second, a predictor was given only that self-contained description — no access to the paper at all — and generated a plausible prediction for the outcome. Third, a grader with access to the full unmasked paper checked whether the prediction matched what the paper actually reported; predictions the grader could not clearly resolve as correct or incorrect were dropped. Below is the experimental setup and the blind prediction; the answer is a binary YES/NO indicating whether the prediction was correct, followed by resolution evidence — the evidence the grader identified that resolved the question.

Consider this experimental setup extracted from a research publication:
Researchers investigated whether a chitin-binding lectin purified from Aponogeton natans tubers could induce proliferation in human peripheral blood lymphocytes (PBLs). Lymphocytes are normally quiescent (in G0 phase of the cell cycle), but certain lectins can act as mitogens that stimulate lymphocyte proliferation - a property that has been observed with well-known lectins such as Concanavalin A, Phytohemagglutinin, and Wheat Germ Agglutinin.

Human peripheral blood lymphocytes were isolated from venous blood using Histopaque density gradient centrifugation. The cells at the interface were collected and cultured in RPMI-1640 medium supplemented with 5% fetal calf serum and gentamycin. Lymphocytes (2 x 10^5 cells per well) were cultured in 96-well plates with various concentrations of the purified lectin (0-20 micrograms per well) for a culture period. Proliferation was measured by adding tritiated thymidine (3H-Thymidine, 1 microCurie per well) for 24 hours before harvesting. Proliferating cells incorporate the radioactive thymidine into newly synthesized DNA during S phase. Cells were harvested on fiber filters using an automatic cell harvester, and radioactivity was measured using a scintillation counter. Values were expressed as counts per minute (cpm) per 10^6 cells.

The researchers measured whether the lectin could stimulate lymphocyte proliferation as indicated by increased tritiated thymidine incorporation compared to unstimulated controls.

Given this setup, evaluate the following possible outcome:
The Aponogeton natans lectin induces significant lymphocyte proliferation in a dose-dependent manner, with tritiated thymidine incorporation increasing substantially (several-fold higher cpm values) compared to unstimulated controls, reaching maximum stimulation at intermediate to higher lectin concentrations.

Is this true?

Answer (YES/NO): YES